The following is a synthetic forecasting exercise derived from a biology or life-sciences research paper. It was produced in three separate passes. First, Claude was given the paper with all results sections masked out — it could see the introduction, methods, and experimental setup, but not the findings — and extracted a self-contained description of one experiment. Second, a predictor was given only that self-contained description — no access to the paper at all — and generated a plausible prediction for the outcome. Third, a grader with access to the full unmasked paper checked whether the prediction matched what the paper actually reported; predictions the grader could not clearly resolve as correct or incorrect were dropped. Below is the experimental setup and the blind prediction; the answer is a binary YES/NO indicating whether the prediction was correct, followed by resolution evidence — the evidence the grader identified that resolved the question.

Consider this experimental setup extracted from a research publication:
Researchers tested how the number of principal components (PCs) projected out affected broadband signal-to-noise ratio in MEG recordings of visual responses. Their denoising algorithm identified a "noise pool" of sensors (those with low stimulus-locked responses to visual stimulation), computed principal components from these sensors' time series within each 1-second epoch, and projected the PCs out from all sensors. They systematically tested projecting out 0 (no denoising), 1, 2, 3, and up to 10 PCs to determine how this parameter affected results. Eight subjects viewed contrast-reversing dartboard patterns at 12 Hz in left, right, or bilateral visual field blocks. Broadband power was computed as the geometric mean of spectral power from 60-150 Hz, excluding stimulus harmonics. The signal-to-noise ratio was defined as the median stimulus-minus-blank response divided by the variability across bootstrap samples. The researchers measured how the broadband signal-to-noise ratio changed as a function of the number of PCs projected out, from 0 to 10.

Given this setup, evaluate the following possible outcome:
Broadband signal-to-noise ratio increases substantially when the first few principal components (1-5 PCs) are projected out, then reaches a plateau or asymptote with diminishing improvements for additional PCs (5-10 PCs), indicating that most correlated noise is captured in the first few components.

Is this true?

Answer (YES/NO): YES